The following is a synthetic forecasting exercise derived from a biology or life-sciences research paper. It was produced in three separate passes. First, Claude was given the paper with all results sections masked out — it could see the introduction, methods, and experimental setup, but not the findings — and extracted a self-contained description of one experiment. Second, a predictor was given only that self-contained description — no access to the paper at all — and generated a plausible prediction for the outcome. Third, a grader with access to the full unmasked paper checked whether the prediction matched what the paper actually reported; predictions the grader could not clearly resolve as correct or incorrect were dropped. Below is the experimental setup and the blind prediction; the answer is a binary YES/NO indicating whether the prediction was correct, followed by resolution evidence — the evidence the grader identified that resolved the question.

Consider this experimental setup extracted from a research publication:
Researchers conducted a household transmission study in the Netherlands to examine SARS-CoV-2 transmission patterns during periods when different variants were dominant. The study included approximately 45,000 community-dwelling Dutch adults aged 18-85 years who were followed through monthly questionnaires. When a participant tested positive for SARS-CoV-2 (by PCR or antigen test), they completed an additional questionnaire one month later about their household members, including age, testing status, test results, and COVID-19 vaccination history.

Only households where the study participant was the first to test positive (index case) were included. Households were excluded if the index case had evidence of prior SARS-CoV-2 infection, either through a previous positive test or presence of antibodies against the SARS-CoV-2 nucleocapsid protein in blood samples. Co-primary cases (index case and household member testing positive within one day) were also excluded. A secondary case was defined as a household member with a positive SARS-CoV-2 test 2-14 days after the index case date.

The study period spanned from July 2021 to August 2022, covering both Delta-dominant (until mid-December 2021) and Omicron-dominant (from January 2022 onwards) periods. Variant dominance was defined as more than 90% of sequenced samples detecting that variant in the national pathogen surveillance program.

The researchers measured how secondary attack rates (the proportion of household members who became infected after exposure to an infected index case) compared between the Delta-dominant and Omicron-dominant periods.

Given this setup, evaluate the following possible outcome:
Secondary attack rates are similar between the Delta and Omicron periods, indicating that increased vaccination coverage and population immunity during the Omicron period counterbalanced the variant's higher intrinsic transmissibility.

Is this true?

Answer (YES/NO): YES